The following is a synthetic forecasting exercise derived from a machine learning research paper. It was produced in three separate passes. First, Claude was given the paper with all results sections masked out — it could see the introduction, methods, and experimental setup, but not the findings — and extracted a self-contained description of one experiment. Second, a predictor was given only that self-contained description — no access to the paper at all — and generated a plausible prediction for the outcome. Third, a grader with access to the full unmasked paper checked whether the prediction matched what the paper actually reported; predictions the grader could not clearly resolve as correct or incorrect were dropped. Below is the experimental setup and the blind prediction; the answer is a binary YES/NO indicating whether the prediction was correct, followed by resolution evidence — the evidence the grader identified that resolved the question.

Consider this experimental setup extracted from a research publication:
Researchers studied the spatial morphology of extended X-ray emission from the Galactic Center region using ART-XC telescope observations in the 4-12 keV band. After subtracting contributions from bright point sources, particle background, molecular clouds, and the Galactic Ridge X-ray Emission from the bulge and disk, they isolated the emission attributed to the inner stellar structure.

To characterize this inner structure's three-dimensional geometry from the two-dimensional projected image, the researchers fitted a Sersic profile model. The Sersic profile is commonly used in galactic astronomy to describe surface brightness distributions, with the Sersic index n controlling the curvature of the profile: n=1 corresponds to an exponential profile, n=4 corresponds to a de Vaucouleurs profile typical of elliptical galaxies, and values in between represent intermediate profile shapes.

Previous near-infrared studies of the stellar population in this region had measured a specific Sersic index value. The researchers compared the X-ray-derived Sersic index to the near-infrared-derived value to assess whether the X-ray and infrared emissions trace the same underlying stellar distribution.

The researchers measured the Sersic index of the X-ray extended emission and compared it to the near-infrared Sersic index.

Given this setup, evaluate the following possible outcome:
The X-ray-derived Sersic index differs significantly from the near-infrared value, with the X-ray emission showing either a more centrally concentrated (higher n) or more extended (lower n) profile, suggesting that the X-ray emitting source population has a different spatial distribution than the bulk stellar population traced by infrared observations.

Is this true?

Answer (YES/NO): NO